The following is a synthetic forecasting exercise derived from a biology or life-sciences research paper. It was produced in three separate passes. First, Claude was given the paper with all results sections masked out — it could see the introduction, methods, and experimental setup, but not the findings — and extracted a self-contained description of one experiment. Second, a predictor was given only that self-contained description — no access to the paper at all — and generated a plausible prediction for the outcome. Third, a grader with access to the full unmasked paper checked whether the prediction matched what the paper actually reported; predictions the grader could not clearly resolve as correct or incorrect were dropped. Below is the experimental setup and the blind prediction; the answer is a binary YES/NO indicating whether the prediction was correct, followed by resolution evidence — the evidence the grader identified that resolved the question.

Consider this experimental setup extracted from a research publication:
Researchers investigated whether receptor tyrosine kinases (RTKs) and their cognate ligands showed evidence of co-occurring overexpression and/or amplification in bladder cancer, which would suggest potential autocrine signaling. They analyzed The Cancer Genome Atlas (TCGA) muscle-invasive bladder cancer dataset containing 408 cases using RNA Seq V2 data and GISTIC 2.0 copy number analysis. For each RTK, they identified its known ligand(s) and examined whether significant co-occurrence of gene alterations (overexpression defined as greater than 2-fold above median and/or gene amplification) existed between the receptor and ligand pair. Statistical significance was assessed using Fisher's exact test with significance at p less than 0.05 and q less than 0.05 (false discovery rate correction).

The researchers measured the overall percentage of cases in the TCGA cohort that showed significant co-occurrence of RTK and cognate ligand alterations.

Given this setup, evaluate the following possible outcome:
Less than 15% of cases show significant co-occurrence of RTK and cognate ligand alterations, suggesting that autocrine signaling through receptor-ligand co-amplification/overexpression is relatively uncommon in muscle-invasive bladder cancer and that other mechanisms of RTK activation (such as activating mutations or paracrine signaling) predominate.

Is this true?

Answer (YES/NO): NO